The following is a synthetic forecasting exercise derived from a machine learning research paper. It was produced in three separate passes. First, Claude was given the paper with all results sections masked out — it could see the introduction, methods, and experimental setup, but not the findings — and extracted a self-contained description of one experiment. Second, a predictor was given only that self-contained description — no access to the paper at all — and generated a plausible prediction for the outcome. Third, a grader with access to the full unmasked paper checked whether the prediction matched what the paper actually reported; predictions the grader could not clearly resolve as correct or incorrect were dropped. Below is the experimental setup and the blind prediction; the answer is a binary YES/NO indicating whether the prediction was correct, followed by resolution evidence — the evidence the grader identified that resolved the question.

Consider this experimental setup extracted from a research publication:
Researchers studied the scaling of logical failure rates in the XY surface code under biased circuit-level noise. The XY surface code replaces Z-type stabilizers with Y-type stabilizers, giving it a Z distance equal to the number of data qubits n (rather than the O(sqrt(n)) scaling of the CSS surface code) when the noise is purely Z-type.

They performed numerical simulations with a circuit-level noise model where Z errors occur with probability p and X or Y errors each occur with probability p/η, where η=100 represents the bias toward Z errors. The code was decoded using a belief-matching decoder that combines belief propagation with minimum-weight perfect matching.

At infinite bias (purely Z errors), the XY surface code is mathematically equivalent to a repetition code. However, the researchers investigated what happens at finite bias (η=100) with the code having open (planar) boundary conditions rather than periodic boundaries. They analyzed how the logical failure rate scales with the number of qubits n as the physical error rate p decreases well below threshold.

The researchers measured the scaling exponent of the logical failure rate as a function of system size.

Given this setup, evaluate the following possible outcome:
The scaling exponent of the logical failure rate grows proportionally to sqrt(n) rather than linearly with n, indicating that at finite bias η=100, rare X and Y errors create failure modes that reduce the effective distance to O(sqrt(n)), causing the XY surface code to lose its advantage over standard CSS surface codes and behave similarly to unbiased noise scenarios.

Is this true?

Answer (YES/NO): YES